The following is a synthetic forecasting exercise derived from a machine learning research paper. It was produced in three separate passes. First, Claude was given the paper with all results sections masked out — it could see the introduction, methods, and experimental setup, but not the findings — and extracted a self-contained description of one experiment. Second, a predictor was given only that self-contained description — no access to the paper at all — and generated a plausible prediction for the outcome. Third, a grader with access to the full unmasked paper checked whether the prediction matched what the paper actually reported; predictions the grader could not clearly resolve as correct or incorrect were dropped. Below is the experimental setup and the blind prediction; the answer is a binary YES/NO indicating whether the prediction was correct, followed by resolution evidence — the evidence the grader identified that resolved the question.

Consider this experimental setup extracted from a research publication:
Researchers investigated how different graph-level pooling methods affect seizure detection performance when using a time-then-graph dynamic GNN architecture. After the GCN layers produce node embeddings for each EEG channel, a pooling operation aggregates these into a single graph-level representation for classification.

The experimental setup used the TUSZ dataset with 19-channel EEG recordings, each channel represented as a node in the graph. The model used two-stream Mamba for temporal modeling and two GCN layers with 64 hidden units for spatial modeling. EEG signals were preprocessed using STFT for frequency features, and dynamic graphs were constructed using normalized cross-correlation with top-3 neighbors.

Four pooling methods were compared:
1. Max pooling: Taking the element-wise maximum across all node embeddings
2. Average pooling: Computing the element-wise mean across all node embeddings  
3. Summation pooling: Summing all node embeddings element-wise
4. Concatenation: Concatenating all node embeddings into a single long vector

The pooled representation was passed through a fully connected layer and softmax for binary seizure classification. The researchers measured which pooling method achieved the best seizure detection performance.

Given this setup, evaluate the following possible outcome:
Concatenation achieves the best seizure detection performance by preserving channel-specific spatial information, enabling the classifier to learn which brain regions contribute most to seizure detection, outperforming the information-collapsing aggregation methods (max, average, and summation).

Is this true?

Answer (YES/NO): NO